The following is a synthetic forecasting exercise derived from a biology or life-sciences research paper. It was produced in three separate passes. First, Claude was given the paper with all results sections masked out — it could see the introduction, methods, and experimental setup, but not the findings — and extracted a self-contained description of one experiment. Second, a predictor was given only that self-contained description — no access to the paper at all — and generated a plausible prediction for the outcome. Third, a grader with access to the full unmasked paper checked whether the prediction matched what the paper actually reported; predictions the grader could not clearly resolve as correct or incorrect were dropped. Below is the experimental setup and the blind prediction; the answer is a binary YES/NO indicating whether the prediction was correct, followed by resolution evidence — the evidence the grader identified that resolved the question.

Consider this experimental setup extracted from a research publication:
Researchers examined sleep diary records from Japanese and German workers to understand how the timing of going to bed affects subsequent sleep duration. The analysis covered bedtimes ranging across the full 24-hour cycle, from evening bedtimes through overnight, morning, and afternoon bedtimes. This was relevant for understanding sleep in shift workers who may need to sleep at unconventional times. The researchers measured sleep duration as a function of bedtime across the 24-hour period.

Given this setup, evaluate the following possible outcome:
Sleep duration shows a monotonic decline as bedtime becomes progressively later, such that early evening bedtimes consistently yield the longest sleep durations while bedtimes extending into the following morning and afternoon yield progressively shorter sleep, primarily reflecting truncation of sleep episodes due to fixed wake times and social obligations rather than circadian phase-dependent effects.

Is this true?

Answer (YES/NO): NO